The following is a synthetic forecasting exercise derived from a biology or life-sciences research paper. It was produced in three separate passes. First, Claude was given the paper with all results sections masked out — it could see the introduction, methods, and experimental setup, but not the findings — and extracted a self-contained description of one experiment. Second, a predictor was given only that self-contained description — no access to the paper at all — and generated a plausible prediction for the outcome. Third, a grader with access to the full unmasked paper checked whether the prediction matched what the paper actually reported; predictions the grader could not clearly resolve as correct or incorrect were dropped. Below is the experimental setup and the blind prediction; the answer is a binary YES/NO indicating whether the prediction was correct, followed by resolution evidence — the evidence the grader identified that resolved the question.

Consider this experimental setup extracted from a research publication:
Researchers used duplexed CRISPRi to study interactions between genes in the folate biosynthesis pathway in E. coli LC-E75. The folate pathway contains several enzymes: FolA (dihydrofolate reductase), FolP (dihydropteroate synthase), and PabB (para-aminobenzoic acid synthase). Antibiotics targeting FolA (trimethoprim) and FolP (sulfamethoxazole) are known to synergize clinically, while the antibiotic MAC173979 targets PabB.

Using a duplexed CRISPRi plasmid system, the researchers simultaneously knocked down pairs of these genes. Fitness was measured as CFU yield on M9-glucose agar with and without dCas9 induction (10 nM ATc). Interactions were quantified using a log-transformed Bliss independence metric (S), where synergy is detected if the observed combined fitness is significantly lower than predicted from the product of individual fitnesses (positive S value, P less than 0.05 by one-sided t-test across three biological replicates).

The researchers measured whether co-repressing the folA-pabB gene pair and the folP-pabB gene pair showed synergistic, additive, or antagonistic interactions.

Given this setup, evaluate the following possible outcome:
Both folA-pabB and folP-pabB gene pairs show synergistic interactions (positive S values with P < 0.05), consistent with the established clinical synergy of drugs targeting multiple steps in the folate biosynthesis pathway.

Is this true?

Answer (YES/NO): NO